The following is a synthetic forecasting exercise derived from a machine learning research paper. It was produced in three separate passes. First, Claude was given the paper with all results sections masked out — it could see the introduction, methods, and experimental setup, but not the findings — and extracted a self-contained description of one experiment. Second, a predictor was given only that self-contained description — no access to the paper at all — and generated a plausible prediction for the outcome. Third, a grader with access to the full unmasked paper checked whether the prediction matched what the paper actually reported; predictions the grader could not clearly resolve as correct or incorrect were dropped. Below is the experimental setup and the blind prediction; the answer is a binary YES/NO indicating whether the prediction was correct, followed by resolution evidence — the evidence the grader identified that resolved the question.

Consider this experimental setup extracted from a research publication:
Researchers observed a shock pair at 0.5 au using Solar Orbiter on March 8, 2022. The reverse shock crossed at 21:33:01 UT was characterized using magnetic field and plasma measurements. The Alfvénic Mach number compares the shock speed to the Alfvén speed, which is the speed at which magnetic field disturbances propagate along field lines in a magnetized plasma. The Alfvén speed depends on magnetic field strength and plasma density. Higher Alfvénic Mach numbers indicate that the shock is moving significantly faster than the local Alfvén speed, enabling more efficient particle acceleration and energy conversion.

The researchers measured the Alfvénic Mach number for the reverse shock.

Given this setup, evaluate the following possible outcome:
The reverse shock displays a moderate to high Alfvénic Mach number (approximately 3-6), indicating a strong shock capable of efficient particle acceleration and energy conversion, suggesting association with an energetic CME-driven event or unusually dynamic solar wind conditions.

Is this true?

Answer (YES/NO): YES